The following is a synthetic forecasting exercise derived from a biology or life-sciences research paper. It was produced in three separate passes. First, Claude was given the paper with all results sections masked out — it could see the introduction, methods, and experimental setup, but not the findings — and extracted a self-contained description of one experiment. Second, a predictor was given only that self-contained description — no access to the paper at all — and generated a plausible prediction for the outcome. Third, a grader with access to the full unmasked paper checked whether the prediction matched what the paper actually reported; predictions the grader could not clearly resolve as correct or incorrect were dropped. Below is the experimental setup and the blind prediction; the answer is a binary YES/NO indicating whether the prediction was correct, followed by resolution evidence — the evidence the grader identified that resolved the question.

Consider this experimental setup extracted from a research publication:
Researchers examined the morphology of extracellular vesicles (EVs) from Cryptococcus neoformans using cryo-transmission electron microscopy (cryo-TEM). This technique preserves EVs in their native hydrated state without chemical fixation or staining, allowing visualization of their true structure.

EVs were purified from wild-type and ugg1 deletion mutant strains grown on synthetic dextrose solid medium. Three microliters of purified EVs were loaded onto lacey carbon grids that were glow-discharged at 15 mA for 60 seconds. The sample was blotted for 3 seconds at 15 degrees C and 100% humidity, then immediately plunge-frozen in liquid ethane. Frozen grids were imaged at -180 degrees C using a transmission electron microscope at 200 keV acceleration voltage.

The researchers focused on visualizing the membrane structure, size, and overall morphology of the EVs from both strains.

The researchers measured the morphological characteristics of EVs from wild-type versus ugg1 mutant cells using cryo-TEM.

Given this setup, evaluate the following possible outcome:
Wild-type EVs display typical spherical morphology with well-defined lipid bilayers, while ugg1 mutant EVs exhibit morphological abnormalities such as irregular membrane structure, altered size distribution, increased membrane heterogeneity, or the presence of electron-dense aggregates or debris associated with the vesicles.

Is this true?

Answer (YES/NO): YES